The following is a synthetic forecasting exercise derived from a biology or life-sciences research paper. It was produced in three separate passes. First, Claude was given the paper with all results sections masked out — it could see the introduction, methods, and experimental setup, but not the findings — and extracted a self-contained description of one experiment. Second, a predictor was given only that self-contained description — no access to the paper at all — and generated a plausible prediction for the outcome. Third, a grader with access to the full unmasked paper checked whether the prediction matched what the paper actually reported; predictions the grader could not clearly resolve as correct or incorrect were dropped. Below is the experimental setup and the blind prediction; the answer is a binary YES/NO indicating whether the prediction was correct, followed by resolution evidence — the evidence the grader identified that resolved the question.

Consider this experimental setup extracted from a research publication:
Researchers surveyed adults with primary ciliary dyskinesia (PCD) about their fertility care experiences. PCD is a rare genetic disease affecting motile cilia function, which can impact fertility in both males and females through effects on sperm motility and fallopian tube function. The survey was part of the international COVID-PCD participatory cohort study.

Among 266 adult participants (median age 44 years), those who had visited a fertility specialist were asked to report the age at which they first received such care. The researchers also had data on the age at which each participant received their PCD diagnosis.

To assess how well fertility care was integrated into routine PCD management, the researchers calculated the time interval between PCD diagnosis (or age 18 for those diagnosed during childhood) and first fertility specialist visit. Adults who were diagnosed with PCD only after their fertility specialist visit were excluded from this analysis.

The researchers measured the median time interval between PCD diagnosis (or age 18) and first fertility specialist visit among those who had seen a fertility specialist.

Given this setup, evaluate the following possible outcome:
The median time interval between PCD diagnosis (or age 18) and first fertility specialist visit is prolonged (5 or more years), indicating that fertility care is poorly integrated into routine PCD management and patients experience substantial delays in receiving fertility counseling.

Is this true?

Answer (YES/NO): YES